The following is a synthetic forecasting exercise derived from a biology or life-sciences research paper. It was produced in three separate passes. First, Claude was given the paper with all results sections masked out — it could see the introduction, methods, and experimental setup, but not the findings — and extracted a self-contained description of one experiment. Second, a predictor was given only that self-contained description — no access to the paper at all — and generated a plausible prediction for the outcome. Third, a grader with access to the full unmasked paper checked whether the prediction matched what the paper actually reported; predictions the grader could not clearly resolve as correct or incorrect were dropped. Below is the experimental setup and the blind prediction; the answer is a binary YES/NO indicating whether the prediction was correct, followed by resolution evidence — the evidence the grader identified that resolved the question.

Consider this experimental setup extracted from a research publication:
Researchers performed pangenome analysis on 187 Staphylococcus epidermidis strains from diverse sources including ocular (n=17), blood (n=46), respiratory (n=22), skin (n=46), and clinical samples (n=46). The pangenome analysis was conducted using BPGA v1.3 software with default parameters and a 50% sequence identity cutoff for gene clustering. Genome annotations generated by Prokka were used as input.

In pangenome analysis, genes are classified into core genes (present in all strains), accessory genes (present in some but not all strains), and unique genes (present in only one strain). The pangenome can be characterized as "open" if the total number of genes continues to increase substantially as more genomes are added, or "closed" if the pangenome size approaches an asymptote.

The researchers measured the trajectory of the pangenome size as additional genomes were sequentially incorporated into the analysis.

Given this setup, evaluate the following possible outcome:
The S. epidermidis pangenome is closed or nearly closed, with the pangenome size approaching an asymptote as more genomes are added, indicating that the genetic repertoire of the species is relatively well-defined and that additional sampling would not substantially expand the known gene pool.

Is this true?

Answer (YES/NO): NO